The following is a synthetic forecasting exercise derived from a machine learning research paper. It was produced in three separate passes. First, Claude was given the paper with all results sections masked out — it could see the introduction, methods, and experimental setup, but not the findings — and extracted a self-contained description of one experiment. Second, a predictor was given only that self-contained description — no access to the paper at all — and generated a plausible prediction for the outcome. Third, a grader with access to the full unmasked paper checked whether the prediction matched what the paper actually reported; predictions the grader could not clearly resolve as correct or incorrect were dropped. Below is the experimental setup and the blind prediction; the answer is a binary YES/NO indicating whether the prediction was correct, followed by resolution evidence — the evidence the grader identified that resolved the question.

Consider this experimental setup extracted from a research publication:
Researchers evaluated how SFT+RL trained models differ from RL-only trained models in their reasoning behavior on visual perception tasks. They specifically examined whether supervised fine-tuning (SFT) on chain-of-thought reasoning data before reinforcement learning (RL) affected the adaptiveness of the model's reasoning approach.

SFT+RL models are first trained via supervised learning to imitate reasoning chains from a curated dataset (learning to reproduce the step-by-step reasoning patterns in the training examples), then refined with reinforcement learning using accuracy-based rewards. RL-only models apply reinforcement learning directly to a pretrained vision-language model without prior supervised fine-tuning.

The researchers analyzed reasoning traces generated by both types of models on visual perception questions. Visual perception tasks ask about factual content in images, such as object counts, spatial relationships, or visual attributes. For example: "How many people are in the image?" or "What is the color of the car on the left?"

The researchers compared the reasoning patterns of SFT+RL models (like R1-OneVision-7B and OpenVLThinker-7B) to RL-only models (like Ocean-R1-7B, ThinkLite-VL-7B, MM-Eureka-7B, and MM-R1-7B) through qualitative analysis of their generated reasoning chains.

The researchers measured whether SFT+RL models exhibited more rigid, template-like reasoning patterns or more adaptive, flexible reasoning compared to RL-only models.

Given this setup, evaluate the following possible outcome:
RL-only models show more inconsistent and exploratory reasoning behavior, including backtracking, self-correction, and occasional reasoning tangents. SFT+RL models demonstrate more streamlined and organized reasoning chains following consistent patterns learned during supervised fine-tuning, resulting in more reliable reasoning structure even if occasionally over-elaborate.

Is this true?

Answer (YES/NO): NO